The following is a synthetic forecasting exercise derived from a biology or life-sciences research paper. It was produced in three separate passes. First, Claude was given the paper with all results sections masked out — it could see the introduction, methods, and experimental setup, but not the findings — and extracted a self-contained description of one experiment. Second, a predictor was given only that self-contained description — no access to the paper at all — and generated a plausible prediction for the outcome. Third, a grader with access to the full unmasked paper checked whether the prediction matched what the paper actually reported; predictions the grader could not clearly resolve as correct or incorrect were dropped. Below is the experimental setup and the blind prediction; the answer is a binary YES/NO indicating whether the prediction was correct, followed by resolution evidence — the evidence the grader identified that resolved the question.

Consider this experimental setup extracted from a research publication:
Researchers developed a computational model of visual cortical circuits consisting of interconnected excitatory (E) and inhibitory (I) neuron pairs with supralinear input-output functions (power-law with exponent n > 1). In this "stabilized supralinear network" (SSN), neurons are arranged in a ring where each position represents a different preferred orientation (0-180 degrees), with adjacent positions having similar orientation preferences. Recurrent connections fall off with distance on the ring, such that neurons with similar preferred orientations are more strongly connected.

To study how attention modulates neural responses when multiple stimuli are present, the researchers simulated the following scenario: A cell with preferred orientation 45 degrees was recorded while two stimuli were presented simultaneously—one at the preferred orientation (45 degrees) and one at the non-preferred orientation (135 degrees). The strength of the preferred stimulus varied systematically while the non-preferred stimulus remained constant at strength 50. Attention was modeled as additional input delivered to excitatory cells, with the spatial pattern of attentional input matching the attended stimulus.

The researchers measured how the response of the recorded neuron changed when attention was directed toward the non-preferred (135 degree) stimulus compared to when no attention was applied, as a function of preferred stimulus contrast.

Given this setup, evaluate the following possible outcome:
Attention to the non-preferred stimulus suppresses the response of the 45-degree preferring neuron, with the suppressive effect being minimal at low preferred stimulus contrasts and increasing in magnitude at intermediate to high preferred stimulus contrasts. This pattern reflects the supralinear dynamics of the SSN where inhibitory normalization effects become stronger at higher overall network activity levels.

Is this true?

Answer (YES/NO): NO